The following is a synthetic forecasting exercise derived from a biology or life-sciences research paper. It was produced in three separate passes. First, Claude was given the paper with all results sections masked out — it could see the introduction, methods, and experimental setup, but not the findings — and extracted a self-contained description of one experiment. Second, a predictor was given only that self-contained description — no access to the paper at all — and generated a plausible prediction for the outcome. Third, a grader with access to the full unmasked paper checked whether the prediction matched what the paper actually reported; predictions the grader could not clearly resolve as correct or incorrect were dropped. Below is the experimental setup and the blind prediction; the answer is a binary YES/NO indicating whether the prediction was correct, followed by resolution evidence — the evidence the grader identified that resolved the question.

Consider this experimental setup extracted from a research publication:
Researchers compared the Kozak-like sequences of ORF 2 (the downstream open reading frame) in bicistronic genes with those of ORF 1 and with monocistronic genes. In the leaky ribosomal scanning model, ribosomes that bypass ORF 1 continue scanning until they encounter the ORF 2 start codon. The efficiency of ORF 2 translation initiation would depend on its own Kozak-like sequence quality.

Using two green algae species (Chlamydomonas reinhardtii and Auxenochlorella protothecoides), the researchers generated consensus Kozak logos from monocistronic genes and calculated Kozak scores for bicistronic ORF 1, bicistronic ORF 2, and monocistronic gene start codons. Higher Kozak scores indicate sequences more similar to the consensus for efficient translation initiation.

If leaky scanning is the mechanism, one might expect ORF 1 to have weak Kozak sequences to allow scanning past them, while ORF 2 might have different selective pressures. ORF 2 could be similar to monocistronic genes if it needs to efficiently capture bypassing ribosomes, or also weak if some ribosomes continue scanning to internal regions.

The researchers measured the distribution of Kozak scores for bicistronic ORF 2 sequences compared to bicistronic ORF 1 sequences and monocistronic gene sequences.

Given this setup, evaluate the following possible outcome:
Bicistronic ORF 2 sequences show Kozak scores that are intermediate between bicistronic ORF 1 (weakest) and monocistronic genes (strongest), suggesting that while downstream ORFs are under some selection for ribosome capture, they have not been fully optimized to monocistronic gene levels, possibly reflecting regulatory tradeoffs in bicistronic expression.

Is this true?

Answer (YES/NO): NO